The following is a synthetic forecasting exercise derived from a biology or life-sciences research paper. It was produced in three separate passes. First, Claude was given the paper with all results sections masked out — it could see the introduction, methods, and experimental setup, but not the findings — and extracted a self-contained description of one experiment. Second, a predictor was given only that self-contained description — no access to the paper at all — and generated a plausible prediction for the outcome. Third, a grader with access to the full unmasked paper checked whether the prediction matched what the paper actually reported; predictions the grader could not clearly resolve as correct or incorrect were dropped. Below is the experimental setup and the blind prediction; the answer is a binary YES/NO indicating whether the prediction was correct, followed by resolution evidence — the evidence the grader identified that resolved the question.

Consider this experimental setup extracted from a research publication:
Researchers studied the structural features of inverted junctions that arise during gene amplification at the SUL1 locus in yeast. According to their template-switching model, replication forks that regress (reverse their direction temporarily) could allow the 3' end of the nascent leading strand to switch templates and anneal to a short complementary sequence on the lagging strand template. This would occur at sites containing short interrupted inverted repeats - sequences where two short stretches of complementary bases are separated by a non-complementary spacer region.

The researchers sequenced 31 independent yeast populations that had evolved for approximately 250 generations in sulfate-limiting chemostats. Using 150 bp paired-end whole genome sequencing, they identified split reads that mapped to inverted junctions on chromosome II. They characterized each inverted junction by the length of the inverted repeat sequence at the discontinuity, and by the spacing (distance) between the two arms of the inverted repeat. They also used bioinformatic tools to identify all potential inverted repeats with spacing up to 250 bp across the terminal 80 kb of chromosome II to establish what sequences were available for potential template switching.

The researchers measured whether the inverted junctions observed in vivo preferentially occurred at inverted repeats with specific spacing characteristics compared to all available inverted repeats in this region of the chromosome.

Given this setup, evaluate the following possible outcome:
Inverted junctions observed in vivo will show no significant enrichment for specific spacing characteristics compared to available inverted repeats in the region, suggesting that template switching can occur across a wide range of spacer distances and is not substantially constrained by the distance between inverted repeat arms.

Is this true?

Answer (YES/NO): NO